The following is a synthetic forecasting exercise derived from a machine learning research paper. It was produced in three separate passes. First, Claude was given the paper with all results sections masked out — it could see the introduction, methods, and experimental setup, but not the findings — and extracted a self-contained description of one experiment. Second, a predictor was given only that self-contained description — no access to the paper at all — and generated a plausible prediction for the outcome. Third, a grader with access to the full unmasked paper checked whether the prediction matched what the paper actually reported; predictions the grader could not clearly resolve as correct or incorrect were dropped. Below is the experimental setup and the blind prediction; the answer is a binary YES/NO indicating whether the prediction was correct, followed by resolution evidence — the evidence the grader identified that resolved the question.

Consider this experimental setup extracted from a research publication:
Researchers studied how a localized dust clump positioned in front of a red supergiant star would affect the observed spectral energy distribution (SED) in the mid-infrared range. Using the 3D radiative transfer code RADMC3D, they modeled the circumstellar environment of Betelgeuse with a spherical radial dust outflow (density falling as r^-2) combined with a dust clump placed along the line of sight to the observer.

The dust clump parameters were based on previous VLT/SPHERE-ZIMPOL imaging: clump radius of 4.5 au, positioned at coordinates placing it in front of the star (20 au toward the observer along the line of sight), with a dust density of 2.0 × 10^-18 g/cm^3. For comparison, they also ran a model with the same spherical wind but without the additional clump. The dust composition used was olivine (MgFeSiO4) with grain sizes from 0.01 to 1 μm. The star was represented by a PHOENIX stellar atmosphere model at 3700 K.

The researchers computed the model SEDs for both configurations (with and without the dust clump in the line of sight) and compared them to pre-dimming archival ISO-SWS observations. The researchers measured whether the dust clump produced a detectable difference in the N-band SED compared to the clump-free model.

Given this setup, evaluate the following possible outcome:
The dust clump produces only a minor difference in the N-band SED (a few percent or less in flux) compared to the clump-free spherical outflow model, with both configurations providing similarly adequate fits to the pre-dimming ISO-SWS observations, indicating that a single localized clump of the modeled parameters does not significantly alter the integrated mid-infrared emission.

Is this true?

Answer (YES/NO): YES